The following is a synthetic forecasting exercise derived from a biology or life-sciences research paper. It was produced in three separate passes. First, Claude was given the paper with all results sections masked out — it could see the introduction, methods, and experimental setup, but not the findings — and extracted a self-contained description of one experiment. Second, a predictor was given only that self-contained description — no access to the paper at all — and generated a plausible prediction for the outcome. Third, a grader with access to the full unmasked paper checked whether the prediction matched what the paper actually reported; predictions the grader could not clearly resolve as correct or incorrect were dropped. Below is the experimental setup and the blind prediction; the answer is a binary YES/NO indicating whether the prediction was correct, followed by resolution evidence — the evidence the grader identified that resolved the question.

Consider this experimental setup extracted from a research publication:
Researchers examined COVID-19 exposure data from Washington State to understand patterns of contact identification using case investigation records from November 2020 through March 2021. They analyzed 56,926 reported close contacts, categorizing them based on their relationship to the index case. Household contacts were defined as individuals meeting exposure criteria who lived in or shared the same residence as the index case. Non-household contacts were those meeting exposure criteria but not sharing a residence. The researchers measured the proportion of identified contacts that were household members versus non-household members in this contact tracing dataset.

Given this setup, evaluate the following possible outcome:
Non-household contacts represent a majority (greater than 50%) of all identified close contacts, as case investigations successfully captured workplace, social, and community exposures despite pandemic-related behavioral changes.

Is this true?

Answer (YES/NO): NO